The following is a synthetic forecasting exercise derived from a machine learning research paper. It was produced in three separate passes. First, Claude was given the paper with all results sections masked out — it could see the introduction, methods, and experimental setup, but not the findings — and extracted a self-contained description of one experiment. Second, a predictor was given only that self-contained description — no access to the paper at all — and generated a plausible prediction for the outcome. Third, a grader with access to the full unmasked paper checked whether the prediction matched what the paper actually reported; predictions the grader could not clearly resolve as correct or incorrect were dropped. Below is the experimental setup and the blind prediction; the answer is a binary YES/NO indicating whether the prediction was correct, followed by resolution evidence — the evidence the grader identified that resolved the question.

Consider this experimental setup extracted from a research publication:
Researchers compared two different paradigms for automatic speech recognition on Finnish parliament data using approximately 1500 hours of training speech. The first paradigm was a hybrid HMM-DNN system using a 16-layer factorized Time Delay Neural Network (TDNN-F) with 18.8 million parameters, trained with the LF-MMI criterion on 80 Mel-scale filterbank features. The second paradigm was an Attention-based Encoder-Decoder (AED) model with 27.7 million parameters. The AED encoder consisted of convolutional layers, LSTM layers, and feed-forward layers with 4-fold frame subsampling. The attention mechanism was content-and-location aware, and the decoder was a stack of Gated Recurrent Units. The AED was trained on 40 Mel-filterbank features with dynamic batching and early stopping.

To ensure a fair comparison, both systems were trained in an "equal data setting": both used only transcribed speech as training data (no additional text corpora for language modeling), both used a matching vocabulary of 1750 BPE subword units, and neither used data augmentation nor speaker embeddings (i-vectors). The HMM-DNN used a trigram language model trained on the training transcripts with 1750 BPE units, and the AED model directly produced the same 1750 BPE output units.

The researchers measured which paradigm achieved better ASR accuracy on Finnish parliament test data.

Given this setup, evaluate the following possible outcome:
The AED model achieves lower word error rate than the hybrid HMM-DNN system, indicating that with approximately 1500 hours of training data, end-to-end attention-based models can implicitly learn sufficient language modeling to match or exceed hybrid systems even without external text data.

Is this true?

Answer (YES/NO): NO